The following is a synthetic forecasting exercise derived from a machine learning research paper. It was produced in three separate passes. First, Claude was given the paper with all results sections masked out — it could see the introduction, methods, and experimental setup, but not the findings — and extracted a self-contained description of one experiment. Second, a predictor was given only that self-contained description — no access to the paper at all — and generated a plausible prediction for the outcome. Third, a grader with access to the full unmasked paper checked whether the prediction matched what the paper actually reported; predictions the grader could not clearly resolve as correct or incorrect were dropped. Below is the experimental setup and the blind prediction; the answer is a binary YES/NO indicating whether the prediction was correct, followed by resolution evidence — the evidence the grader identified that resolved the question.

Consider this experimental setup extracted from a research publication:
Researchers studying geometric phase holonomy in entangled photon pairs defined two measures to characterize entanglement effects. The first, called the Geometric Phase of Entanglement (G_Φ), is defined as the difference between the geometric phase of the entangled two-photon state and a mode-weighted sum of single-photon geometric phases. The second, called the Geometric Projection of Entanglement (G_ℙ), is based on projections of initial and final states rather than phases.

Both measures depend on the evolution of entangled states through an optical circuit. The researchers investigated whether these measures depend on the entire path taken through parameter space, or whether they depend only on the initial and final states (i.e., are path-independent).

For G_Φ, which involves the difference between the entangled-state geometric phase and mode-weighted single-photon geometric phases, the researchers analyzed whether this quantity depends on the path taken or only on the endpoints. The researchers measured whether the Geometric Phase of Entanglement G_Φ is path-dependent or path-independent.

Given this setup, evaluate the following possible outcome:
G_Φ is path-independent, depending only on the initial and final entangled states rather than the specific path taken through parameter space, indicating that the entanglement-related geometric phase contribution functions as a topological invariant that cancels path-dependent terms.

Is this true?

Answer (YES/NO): YES